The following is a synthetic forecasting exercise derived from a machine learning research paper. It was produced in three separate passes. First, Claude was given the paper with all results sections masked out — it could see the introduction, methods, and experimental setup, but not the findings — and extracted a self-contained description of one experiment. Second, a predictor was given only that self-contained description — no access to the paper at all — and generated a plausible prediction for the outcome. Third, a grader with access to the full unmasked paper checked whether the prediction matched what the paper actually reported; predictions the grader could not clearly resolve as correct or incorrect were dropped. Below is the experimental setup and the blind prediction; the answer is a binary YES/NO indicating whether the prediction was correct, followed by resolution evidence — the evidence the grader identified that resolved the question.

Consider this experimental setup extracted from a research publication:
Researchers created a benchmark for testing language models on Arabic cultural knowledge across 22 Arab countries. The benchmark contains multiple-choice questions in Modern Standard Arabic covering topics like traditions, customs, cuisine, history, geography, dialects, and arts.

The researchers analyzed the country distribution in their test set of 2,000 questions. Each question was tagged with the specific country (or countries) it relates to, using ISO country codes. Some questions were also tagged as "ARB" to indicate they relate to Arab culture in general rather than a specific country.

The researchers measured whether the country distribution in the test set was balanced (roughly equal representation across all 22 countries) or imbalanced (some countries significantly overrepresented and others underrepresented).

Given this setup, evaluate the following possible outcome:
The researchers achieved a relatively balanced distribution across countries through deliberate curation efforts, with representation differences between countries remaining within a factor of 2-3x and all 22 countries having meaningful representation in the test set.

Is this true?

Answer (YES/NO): NO